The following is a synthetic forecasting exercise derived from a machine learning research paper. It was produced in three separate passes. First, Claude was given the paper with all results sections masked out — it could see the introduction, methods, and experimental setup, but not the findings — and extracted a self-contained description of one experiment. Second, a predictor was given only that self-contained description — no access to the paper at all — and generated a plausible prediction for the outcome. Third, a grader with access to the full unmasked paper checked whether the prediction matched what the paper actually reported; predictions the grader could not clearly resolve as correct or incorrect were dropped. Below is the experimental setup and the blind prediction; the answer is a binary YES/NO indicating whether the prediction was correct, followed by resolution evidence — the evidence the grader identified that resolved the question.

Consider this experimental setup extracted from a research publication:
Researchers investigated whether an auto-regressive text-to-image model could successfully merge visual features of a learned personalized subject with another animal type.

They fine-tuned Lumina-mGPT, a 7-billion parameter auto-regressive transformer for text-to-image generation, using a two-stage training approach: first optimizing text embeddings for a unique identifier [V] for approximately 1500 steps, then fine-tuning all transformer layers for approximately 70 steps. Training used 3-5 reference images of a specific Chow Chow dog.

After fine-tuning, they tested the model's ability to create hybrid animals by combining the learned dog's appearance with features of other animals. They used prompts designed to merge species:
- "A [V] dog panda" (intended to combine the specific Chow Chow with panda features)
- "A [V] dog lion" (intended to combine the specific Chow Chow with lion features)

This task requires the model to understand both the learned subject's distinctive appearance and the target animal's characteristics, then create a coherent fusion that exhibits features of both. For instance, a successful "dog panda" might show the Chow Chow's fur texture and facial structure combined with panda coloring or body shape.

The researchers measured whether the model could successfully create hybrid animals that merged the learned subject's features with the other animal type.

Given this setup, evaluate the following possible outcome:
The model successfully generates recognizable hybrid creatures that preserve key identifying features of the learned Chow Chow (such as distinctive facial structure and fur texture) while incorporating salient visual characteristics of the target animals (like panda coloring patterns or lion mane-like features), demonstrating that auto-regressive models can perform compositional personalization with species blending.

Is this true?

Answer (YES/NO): NO